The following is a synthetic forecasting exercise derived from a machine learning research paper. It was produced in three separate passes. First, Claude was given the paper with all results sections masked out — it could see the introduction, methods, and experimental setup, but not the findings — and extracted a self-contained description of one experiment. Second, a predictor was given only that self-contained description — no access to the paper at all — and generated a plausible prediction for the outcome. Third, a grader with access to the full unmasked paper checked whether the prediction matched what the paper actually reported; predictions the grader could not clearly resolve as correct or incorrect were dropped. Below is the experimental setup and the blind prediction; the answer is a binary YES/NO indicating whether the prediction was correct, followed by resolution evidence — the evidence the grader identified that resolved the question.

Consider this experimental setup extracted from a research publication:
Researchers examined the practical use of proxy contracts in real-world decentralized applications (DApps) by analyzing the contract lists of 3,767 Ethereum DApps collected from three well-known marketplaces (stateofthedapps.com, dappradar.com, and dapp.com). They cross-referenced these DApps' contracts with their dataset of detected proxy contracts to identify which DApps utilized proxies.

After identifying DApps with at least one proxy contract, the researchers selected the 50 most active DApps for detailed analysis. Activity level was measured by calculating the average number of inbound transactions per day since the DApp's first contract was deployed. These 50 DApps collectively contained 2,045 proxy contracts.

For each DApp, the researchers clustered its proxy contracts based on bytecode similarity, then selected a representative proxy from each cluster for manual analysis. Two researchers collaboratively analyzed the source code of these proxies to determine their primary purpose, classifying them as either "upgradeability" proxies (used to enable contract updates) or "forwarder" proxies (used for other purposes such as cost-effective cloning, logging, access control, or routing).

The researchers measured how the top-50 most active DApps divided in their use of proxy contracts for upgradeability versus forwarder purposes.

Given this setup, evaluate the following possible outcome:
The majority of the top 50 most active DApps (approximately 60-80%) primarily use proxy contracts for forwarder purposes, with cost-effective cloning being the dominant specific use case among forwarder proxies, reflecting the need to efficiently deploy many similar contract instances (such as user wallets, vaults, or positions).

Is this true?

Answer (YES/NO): NO